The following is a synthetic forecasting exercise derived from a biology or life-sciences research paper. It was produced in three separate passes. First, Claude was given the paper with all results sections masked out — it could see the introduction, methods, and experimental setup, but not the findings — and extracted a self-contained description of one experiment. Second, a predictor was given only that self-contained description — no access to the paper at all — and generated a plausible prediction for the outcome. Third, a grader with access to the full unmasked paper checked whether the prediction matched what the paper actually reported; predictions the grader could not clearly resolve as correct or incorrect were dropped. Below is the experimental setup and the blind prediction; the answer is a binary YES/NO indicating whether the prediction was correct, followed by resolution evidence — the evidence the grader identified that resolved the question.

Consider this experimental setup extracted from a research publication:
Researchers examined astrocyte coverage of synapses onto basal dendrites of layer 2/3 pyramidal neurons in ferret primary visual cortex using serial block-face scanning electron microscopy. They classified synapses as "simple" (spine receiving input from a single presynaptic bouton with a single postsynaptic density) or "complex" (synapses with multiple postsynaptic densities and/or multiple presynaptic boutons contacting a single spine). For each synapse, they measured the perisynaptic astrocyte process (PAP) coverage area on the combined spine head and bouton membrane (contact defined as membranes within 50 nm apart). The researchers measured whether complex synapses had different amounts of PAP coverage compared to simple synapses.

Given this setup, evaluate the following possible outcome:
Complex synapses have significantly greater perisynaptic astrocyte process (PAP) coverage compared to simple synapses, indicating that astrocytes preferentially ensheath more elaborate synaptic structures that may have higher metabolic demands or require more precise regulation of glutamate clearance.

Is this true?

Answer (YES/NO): YES